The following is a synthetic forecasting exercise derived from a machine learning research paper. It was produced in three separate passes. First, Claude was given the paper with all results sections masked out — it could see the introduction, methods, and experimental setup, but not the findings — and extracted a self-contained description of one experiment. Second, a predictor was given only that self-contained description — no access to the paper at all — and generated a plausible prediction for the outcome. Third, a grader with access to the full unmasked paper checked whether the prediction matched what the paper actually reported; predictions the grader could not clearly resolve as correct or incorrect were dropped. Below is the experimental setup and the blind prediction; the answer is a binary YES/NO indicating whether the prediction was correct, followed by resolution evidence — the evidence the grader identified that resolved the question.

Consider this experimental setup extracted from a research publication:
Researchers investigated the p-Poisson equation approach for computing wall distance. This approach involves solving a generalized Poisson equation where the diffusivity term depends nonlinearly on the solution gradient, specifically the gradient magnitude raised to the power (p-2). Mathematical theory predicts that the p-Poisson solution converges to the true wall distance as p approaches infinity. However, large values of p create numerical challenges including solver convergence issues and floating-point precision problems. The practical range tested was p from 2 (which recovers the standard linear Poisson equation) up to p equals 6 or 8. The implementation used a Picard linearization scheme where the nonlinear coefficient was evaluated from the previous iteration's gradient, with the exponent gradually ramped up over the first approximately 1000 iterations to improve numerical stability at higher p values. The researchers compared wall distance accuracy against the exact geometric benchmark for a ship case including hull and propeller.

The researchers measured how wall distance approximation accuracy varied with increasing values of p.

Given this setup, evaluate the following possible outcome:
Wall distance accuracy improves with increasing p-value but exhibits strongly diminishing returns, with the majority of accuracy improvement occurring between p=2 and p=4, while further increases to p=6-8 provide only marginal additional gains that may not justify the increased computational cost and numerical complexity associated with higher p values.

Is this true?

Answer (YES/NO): NO